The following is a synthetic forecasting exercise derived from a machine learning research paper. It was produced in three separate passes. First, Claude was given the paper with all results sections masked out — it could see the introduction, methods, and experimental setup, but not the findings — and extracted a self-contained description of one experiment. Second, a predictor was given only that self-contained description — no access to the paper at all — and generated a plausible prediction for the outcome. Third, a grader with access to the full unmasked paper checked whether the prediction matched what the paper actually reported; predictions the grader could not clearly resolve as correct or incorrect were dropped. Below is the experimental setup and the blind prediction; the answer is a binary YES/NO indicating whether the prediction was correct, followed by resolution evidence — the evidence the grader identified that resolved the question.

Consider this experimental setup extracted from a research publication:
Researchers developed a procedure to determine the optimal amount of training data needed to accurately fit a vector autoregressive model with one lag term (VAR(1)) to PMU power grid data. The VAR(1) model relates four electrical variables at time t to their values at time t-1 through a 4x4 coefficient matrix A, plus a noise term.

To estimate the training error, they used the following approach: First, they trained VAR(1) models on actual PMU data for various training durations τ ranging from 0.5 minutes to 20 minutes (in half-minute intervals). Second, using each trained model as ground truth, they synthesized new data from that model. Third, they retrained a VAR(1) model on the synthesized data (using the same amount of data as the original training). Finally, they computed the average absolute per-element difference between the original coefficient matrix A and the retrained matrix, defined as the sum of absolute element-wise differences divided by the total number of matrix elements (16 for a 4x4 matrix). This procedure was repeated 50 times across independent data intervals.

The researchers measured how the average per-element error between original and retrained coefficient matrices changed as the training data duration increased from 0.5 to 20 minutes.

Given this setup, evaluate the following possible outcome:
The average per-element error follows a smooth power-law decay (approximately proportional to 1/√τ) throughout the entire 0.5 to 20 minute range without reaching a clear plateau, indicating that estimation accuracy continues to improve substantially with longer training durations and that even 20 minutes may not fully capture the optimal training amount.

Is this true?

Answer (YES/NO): NO